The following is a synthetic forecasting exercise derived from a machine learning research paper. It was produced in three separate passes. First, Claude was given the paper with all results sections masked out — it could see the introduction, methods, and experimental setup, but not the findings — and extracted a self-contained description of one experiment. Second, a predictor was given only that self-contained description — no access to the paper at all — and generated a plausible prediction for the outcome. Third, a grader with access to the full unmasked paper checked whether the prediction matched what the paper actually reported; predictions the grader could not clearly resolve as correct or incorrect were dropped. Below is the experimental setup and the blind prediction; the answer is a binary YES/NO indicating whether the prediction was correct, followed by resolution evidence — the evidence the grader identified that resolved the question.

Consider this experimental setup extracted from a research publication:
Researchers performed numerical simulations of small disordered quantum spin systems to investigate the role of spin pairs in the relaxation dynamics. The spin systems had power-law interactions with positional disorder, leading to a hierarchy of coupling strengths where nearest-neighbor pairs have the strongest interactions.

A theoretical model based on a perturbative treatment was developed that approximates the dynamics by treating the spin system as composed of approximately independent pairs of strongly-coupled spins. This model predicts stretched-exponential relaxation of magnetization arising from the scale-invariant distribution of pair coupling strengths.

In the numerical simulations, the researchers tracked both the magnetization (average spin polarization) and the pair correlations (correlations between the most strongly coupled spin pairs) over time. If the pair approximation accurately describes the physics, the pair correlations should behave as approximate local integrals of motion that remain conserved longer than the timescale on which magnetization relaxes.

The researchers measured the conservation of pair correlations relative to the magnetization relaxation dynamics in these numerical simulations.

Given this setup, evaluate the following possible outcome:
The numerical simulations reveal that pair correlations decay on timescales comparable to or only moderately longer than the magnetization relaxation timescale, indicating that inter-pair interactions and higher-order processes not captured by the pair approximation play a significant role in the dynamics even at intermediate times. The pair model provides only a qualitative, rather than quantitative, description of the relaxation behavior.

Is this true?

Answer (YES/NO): NO